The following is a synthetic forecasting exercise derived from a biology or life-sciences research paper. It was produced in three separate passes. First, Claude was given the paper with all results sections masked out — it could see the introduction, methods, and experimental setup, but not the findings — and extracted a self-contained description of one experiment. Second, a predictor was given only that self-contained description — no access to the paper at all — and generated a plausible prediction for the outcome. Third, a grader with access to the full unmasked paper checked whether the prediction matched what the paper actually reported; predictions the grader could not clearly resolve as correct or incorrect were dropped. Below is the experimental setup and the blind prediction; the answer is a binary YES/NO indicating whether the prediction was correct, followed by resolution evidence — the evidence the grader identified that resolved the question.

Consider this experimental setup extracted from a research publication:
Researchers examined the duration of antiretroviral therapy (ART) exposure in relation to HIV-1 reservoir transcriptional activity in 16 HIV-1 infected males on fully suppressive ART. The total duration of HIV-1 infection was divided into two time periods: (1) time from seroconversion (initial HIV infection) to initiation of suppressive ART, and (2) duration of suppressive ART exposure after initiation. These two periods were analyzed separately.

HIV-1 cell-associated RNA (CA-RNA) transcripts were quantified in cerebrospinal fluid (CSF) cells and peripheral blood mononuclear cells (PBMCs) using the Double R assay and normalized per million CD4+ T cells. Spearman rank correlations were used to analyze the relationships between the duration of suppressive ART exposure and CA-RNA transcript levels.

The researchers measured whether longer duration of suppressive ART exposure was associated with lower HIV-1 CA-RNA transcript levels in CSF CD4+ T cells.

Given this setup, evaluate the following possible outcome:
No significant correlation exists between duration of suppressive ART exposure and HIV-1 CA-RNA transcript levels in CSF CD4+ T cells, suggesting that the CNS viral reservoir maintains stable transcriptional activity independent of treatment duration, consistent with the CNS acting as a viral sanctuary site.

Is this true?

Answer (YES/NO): YES